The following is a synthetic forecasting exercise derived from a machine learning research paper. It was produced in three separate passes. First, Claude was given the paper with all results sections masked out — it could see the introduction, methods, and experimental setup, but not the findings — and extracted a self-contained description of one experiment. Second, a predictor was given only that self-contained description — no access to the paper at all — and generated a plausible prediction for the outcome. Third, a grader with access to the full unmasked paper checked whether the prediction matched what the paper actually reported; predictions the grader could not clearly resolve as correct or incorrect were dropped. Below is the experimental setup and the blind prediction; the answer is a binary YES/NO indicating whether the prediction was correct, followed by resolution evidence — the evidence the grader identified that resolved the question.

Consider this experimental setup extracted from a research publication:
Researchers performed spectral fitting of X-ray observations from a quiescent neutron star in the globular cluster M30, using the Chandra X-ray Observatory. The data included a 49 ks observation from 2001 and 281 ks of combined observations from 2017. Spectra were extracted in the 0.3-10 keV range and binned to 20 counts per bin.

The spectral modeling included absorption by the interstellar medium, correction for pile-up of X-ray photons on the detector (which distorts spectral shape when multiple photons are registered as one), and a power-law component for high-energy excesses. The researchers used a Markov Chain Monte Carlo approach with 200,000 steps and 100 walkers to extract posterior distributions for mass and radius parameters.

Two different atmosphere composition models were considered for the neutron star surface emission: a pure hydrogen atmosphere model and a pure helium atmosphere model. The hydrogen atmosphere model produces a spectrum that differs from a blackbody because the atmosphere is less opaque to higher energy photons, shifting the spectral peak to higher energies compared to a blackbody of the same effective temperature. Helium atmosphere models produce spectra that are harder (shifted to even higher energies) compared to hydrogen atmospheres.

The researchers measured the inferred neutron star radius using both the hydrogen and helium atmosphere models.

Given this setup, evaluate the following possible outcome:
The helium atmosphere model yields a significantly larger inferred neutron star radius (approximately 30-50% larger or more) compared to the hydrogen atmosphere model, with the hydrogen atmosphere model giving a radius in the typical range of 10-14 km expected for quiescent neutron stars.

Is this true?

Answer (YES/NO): NO